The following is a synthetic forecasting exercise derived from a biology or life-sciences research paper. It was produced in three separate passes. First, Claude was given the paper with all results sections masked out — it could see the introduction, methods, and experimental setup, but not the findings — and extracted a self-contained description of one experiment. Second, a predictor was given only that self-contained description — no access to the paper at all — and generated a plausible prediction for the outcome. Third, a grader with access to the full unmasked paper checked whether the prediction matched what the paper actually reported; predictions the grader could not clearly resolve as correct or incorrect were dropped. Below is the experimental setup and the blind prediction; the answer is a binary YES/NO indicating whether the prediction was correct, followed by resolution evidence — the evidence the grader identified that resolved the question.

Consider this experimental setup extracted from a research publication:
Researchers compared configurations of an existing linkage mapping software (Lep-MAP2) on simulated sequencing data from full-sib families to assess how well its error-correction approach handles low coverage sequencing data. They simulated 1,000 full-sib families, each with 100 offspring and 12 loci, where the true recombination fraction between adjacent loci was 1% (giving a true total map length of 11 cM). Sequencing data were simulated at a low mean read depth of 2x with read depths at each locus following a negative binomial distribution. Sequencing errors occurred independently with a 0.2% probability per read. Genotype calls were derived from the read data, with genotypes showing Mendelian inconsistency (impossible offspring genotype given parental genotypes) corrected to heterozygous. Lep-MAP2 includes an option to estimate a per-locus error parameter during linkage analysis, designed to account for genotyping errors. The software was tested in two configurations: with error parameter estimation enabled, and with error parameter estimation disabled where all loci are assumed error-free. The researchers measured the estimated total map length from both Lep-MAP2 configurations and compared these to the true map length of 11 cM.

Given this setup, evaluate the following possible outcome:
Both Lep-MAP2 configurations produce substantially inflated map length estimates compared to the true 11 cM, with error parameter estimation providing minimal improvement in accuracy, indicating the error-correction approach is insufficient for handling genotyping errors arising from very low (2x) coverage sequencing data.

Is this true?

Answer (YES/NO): YES